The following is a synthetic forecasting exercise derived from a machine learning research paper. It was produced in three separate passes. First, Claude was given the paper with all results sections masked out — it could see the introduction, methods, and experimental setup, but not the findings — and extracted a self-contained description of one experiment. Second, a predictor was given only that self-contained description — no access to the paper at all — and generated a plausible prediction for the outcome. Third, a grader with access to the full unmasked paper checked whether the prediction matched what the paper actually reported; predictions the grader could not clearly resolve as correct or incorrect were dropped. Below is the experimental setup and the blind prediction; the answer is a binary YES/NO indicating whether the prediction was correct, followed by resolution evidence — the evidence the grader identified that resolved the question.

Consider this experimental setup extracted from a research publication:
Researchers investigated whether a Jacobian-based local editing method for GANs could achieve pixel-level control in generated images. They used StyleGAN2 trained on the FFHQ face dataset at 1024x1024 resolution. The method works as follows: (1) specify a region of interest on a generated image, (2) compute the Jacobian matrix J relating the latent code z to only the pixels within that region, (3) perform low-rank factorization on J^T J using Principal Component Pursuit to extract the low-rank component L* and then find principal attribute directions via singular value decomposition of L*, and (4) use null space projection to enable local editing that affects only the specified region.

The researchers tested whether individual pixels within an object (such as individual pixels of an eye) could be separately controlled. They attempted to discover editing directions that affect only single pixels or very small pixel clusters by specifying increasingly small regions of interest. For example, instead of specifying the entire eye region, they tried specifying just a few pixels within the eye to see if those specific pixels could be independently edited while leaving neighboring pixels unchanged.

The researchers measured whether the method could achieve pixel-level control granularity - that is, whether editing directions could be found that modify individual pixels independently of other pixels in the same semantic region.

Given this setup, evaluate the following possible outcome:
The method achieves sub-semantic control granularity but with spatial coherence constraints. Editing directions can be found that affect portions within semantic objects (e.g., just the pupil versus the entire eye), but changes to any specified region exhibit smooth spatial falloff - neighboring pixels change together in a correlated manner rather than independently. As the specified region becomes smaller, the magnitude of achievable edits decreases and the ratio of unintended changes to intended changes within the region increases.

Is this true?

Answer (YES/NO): NO